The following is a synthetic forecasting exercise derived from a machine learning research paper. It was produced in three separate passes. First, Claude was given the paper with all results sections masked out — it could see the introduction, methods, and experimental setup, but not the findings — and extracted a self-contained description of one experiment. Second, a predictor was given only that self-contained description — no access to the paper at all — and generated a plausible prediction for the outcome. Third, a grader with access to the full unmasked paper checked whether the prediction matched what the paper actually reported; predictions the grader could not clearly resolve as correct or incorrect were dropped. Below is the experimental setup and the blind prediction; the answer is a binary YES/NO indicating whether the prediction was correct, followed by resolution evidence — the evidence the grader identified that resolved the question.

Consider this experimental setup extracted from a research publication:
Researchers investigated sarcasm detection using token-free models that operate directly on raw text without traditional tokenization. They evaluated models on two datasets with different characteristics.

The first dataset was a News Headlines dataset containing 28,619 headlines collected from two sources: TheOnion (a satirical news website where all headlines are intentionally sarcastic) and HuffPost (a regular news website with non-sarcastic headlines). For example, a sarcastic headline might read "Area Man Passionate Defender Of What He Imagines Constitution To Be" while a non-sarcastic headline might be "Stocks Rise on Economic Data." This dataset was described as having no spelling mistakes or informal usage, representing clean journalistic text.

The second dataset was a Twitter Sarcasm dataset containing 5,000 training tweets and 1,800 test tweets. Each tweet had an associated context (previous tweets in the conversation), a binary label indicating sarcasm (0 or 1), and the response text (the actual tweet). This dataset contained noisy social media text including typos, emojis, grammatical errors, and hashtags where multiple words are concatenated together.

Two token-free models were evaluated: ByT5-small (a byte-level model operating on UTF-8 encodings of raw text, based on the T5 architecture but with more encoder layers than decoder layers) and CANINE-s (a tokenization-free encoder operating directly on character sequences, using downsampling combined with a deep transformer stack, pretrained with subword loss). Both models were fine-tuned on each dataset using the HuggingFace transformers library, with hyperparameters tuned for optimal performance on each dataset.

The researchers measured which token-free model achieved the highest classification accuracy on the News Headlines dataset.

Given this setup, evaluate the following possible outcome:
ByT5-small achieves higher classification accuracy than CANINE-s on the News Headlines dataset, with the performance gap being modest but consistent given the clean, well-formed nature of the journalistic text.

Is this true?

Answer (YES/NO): YES